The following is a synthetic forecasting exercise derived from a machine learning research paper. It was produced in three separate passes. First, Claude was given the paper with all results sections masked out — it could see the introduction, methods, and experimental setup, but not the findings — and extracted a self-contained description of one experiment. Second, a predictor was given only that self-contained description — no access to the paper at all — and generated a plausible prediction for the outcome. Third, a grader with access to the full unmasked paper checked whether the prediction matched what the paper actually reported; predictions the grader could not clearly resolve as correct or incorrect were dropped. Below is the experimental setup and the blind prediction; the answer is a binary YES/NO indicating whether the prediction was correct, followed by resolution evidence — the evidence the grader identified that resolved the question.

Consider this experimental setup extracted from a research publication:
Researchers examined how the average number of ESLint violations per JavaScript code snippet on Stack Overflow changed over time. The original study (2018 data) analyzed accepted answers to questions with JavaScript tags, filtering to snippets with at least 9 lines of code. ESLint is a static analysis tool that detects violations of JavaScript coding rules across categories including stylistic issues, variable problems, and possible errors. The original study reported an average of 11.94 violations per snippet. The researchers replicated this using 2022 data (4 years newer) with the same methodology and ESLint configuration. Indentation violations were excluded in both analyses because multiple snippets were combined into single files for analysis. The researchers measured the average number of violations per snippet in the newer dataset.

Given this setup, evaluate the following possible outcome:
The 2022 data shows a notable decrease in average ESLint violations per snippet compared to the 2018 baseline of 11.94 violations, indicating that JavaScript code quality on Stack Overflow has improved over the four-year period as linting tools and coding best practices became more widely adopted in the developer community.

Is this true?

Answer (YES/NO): NO